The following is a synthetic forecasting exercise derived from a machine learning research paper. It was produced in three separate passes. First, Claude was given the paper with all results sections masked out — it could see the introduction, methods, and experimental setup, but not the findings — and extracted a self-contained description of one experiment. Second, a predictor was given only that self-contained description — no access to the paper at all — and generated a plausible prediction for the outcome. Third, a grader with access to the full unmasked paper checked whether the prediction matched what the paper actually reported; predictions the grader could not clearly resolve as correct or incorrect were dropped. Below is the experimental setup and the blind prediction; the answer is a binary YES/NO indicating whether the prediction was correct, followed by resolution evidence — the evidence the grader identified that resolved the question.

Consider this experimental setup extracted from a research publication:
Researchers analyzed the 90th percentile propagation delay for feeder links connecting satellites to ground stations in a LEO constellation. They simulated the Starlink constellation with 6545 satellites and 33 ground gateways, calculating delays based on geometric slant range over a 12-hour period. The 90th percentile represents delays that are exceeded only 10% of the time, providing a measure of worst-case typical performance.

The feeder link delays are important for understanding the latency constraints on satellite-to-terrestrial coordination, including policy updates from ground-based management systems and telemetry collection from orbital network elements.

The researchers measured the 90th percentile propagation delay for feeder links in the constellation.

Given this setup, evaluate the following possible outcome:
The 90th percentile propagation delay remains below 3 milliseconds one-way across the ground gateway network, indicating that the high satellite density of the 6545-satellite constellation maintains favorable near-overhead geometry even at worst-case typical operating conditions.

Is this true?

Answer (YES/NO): NO